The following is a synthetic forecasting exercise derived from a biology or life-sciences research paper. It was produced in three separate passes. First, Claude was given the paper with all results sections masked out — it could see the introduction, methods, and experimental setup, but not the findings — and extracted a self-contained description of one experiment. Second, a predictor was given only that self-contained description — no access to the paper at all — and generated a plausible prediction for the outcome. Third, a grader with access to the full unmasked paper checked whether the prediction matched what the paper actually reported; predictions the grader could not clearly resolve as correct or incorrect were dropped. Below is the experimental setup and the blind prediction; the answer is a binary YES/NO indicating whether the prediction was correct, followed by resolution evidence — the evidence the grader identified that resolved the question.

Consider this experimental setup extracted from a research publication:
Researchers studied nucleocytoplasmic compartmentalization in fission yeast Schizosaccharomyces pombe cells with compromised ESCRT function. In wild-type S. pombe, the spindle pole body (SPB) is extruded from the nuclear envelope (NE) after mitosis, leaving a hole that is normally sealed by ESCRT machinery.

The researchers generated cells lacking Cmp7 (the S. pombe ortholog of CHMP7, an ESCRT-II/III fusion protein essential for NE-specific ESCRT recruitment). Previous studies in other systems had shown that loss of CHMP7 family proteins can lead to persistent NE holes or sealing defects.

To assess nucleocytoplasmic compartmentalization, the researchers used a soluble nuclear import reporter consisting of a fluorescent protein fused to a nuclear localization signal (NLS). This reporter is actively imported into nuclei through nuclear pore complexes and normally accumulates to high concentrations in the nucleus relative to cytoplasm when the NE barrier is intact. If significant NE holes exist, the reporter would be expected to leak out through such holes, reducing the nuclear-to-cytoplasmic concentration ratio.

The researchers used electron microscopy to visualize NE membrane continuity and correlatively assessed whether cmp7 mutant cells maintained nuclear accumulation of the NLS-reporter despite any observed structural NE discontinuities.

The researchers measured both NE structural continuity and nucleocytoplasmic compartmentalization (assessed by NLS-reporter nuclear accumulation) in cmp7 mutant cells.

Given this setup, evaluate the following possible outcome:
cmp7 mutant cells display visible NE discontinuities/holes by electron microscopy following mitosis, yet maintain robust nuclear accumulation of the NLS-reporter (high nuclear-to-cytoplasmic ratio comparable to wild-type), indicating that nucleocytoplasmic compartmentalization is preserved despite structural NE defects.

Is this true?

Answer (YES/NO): YES